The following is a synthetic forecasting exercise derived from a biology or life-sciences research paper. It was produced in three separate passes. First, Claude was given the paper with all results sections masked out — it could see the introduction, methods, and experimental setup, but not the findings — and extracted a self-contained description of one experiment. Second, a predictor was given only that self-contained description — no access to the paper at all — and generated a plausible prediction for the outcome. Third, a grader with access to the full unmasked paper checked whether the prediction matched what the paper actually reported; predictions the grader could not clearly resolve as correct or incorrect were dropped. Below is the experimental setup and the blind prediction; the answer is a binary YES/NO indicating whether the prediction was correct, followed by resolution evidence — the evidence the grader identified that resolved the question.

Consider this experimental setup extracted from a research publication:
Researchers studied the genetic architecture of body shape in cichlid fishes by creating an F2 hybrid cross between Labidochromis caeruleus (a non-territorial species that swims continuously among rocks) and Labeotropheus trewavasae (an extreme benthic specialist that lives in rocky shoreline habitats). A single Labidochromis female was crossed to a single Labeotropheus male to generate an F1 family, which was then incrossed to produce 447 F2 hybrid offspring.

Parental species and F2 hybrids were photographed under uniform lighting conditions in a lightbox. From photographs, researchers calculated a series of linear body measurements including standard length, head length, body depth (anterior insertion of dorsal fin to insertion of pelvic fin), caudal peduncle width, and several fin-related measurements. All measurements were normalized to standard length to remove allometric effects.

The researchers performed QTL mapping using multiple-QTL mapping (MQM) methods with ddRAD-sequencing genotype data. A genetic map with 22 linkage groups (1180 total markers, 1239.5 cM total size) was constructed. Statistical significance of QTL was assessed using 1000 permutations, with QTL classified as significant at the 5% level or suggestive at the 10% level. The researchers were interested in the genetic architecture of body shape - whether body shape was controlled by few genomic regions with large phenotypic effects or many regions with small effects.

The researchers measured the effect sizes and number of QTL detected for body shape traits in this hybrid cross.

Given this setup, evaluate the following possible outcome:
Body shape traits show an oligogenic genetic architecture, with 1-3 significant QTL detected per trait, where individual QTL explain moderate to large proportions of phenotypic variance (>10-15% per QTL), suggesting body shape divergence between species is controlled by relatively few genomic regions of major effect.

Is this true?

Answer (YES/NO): NO